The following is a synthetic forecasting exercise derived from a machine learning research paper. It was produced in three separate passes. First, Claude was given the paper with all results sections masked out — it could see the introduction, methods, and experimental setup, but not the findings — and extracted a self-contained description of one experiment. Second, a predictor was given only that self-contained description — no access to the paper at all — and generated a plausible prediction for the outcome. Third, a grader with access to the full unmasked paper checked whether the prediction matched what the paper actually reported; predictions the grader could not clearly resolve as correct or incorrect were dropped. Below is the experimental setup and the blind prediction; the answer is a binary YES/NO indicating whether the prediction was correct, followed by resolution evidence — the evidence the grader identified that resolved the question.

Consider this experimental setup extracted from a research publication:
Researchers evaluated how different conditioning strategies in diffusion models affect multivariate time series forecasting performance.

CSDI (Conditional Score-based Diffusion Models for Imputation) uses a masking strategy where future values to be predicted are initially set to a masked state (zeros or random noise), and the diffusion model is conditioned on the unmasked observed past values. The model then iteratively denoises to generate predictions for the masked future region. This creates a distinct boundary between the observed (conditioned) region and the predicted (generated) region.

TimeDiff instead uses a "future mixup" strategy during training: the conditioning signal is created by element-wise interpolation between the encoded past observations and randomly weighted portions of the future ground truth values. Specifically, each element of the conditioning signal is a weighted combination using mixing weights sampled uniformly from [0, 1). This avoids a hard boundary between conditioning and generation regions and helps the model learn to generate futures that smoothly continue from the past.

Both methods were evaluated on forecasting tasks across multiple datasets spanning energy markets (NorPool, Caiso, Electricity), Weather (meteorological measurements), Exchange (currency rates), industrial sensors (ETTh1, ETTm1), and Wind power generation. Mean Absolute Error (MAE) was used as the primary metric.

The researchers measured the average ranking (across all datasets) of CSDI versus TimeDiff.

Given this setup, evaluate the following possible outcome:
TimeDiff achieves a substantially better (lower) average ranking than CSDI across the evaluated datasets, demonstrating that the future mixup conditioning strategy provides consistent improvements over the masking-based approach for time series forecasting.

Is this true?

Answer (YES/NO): YES